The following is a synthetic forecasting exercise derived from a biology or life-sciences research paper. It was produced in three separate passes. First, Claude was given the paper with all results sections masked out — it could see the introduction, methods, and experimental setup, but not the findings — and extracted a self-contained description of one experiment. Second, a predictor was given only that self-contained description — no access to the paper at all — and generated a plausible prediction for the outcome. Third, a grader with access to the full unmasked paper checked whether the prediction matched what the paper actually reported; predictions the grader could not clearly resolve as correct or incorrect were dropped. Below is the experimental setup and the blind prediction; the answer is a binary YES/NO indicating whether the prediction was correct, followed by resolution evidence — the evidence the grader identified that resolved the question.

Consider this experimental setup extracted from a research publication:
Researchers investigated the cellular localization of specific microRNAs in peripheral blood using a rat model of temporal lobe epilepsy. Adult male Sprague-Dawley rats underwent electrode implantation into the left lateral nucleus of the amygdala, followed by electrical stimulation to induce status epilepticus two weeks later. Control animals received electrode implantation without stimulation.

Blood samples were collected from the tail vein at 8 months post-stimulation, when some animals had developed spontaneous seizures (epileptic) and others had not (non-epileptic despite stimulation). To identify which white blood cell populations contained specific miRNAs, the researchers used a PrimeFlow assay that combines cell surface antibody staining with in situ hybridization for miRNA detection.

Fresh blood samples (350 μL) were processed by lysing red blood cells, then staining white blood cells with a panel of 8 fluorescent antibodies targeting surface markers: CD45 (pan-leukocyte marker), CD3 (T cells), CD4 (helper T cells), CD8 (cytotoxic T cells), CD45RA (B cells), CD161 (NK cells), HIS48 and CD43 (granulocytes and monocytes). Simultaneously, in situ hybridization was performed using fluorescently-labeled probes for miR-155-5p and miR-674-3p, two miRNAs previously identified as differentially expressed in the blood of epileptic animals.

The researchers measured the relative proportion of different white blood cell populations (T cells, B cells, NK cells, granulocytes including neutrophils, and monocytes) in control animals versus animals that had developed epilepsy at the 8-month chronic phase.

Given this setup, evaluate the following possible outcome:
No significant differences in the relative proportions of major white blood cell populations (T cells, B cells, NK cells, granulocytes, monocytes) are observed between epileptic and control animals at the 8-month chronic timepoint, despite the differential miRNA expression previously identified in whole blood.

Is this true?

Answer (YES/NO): NO